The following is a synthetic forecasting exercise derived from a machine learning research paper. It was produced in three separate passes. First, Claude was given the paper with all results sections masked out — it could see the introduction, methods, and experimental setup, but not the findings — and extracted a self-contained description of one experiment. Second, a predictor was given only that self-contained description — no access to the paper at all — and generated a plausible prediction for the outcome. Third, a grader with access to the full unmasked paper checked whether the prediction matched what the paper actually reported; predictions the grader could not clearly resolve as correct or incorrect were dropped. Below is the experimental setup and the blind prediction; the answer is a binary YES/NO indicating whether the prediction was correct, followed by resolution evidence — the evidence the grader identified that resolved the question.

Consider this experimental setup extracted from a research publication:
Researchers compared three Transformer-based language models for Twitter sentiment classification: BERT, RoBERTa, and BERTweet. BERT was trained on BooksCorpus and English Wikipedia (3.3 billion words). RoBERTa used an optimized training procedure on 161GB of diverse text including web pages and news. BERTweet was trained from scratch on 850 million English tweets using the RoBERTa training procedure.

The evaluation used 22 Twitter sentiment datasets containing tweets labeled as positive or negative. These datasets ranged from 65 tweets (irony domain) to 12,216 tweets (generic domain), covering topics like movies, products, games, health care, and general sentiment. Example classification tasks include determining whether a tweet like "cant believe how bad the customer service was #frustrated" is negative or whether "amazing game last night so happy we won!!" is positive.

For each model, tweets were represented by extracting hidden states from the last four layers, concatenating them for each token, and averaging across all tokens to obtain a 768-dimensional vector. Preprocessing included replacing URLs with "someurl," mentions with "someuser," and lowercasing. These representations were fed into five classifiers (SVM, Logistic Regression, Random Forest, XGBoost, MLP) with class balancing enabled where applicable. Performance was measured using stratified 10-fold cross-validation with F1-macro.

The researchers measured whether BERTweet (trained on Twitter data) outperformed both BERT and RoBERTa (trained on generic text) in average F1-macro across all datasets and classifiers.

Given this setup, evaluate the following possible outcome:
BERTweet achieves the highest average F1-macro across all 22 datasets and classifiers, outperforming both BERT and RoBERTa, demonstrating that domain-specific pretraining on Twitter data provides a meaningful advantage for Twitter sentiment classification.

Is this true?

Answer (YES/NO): YES